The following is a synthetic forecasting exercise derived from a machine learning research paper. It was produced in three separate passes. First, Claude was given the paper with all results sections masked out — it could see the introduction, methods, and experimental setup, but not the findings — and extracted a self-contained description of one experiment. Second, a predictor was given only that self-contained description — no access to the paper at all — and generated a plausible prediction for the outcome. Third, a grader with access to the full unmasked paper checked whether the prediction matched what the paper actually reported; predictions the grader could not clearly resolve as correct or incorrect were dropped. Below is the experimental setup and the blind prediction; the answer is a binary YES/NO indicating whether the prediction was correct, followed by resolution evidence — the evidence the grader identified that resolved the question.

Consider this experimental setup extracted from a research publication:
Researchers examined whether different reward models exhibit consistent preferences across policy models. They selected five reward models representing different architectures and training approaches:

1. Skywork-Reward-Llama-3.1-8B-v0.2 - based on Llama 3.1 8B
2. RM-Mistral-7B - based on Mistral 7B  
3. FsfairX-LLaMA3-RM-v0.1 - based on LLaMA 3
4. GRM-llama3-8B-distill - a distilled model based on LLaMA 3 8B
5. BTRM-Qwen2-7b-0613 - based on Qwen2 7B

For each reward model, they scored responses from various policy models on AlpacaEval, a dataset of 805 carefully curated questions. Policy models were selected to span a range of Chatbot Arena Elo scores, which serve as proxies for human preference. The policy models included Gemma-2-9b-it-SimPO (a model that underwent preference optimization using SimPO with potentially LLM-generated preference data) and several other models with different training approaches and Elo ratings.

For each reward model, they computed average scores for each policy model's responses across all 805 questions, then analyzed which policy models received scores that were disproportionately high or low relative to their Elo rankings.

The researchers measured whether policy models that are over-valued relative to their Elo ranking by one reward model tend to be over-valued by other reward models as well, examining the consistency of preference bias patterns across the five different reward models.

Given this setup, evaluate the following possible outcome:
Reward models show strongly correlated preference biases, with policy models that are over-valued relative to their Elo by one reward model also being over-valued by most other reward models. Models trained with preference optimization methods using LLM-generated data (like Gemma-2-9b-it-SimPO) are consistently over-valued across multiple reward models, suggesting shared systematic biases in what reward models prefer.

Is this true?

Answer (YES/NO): YES